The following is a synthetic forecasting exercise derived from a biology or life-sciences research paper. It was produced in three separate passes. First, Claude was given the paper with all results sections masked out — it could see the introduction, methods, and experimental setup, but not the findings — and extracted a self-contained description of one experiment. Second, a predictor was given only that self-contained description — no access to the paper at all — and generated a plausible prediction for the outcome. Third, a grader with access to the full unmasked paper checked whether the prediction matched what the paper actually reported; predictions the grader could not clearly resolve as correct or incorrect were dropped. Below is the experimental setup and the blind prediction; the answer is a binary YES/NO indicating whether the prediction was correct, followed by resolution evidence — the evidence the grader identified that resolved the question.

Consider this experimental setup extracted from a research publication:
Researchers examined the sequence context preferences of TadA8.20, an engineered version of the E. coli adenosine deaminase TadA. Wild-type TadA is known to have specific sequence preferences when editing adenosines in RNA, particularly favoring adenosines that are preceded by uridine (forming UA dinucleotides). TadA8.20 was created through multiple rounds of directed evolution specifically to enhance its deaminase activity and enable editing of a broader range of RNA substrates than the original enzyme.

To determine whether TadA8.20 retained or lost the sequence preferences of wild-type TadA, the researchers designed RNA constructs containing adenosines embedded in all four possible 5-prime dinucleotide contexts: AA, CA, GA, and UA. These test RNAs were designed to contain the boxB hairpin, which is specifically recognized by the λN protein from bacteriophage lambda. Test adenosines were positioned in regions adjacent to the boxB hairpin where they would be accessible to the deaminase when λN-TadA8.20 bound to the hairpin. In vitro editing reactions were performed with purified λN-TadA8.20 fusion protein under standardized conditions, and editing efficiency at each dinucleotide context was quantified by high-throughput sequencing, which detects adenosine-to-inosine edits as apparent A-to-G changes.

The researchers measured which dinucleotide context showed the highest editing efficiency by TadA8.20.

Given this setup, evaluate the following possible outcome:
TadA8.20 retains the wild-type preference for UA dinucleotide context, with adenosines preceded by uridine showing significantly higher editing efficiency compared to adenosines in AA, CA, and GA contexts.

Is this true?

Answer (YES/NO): YES